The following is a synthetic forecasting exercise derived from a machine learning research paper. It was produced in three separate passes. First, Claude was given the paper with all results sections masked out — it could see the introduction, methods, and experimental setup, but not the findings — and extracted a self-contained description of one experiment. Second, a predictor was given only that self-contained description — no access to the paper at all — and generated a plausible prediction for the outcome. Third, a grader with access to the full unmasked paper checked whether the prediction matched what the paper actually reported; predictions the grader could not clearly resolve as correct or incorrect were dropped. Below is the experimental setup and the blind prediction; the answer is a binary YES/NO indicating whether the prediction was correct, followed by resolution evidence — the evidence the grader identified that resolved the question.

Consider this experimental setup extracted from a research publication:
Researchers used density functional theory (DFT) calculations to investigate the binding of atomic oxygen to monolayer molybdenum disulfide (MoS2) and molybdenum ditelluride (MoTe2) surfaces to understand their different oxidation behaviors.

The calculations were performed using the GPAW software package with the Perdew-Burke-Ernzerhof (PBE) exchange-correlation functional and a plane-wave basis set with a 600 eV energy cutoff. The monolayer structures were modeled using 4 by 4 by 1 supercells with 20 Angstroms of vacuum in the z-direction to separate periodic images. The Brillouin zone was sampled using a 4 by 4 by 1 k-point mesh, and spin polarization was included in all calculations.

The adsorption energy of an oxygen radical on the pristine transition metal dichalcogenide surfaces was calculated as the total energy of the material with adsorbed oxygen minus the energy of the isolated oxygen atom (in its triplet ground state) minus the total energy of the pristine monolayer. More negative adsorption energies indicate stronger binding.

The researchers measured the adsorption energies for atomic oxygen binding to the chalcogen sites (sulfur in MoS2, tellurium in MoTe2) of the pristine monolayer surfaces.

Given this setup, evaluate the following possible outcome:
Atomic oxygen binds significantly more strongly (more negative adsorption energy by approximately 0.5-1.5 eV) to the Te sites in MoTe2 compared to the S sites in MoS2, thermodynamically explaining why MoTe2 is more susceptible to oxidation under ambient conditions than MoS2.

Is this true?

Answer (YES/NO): NO